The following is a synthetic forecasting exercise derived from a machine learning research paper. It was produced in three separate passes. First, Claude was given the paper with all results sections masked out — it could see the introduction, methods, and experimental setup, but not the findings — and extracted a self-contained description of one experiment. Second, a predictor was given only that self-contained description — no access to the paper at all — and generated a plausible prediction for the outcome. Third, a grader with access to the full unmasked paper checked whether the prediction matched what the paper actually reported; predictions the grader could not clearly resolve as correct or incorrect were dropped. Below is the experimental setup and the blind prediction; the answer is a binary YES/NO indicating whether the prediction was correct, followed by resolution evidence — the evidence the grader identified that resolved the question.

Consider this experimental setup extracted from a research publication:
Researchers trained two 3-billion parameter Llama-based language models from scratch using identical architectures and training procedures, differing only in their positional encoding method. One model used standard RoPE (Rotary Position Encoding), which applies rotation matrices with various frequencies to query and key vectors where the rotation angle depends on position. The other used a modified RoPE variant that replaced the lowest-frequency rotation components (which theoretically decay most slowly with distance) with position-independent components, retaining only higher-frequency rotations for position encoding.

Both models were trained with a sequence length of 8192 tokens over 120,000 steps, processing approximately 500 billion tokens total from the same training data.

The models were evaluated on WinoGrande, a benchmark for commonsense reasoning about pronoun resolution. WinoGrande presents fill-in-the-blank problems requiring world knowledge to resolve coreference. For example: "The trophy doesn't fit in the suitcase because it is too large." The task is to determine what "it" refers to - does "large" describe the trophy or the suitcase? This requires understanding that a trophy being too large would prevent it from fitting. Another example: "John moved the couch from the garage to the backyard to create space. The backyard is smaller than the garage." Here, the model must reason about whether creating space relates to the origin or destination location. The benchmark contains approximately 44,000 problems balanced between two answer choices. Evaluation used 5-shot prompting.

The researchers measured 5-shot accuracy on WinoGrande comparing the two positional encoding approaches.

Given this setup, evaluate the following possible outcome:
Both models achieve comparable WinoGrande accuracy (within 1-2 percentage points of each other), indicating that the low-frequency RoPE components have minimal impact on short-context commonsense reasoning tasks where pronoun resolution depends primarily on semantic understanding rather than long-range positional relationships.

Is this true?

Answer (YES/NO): YES